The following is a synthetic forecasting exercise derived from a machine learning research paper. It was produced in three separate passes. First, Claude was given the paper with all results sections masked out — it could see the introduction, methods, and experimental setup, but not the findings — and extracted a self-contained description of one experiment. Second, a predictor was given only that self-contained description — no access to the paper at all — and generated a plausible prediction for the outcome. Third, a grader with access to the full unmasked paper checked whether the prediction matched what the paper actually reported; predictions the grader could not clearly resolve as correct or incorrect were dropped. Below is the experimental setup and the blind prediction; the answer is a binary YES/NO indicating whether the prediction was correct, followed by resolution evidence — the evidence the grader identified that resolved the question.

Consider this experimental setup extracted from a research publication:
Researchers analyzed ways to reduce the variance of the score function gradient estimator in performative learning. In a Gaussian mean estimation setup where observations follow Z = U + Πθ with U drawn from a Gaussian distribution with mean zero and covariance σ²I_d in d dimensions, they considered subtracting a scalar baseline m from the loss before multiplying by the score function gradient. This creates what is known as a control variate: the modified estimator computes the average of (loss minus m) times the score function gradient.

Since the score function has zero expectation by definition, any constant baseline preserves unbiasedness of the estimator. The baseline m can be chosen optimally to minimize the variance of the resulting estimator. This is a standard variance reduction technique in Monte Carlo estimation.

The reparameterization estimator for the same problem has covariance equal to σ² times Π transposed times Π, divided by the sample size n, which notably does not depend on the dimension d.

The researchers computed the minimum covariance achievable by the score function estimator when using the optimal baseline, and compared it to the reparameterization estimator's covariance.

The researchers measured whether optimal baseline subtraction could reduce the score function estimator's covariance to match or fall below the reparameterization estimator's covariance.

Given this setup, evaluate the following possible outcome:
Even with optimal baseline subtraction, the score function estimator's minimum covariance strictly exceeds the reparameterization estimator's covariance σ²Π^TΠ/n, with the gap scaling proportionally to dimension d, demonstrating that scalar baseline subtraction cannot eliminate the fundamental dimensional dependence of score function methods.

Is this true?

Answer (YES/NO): YES